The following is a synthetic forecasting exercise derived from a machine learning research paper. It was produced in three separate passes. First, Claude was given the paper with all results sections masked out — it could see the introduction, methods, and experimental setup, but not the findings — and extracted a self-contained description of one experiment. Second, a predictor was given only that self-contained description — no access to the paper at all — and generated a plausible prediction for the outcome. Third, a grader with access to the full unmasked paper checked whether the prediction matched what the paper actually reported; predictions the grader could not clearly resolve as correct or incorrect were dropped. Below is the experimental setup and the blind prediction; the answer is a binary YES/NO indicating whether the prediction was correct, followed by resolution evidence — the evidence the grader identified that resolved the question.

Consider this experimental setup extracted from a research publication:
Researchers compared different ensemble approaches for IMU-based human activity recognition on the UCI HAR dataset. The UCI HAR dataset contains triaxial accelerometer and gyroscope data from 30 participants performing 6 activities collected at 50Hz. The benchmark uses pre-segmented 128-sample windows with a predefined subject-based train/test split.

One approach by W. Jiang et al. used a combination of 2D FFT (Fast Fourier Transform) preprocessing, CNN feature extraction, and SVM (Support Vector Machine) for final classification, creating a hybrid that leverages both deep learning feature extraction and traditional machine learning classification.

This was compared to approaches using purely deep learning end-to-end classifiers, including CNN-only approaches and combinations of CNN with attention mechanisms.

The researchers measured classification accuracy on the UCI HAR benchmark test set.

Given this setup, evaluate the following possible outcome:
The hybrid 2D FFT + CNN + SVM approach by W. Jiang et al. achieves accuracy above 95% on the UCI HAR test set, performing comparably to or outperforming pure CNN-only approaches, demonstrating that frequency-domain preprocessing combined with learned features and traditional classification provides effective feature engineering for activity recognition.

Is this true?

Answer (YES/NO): YES